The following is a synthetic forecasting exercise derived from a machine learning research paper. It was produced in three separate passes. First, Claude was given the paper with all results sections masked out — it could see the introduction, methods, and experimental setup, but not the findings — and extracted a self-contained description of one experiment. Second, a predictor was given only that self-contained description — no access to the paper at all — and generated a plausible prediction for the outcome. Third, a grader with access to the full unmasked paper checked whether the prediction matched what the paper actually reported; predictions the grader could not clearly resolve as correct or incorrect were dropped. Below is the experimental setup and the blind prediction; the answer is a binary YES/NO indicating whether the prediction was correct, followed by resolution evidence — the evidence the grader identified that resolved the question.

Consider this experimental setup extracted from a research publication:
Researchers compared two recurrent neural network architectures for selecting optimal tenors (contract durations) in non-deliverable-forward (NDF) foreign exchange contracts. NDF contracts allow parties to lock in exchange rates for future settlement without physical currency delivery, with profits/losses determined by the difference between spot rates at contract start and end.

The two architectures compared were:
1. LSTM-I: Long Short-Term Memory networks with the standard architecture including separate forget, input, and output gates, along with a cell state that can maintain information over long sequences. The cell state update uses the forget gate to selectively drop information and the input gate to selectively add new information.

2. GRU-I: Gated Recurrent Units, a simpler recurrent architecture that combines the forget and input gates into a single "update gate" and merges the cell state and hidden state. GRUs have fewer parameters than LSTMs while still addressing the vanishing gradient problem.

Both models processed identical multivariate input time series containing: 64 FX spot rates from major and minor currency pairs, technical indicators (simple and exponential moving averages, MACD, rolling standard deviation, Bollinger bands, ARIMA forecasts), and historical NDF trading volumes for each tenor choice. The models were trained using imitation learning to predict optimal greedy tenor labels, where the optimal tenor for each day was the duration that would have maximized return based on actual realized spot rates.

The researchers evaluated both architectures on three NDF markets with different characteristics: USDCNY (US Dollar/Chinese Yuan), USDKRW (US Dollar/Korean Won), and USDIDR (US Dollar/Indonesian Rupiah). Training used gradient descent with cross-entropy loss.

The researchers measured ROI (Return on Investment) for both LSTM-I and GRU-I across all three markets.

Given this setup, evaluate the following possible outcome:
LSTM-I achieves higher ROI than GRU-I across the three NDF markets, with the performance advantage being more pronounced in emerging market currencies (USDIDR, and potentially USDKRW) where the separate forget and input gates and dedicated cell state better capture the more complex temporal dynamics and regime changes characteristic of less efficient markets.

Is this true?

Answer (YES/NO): NO